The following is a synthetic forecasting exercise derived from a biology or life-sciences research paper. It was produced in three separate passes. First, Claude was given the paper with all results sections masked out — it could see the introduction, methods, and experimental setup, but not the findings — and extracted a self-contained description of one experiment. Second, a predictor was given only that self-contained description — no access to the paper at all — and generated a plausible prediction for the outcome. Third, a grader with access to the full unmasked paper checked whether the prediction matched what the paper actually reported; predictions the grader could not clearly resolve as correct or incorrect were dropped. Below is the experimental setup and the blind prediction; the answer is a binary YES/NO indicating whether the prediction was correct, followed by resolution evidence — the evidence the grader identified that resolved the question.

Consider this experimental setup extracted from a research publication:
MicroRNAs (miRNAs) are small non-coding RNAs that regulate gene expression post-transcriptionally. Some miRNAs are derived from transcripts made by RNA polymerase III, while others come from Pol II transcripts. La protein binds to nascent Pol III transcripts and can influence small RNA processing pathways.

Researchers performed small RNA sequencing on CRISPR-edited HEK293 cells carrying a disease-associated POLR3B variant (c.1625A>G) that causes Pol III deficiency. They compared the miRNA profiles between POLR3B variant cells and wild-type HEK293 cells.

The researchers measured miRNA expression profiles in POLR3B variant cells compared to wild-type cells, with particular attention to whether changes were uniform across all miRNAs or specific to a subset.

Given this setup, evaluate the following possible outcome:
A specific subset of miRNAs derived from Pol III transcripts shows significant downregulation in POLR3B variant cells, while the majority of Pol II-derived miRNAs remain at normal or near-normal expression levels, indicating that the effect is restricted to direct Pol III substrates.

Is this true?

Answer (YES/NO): NO